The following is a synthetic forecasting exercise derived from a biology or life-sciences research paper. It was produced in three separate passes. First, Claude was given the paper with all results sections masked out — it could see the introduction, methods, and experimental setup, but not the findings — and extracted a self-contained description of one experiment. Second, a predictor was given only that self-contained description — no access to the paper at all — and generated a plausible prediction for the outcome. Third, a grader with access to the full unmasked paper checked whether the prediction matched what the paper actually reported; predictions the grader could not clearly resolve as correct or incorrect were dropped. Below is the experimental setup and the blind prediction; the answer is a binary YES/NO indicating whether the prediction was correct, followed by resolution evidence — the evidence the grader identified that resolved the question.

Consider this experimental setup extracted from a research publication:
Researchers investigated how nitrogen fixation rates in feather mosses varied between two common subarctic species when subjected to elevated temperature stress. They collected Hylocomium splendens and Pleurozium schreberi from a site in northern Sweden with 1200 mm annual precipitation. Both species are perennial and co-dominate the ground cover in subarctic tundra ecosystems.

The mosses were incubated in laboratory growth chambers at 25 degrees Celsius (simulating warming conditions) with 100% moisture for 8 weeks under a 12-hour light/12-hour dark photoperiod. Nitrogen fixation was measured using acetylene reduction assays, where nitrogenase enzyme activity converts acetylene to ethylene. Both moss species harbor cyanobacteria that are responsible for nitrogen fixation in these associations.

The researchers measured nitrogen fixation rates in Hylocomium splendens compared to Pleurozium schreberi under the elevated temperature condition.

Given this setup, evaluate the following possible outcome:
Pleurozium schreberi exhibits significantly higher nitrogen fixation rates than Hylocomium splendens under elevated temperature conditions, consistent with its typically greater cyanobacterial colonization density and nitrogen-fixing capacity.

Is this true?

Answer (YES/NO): YES